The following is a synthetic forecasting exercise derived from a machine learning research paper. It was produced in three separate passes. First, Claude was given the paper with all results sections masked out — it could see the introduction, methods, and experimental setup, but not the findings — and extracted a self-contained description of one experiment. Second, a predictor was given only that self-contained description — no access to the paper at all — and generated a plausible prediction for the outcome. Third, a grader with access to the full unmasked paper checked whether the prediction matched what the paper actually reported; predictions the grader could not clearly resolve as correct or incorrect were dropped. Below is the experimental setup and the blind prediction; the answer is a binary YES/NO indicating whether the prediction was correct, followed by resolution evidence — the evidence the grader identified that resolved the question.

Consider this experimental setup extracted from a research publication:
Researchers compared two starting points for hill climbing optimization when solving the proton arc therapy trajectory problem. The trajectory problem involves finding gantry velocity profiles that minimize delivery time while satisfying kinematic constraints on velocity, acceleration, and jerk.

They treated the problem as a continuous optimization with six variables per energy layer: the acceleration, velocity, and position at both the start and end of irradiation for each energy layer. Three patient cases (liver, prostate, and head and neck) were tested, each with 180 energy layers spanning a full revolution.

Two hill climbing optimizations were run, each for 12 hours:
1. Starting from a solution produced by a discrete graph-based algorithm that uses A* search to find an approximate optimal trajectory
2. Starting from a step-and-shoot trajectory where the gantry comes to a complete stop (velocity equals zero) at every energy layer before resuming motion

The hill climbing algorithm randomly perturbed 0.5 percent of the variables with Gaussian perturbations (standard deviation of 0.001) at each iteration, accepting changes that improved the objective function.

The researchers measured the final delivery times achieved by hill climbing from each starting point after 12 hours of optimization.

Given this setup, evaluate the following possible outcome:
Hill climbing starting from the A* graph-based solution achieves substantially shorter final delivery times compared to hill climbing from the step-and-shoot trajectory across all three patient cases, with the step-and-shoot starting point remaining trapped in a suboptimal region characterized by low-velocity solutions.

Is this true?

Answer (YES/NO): YES